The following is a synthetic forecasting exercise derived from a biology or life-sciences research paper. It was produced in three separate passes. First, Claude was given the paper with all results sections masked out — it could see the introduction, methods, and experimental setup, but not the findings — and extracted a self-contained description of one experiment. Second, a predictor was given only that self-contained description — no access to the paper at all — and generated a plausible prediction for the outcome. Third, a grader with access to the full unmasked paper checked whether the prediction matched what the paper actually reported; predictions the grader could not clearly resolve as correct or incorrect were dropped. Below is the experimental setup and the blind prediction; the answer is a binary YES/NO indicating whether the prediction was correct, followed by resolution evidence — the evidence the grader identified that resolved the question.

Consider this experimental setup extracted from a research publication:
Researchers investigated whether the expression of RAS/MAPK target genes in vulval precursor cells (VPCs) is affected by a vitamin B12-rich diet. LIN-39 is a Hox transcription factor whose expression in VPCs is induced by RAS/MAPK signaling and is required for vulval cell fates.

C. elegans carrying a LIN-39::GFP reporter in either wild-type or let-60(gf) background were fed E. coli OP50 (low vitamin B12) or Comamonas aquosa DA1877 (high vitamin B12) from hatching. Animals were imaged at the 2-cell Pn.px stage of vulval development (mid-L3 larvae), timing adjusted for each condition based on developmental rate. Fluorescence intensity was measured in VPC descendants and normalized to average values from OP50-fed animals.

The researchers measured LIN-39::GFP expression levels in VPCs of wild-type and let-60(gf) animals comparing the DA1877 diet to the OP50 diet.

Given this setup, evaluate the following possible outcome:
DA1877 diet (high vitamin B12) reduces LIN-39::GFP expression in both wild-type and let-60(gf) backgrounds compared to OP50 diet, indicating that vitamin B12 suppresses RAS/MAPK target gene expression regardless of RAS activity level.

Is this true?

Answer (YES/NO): NO